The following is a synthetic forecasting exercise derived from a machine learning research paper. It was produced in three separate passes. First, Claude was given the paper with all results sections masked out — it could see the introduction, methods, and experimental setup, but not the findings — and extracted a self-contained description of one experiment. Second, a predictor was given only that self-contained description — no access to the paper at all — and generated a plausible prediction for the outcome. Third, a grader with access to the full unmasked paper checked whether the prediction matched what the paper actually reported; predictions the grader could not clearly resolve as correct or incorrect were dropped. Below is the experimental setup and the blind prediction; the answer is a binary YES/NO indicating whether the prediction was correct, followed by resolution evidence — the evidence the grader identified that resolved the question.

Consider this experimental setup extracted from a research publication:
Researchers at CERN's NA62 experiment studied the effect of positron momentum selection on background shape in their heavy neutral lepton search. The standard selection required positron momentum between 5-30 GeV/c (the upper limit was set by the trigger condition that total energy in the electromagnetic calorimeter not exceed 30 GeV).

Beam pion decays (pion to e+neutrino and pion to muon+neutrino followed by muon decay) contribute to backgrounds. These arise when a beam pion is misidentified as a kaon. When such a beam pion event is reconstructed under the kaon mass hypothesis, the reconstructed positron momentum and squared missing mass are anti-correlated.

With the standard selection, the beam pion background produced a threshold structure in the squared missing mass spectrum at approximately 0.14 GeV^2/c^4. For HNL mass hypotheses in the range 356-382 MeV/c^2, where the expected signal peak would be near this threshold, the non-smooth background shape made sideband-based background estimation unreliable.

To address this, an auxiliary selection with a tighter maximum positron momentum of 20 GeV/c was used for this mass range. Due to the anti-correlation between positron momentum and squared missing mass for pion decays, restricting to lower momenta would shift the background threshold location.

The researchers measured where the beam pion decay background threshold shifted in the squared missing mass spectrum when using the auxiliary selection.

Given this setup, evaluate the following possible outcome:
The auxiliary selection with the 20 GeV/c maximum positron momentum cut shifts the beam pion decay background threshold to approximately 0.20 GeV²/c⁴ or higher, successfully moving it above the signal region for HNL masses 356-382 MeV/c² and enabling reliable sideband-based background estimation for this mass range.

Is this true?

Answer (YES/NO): NO